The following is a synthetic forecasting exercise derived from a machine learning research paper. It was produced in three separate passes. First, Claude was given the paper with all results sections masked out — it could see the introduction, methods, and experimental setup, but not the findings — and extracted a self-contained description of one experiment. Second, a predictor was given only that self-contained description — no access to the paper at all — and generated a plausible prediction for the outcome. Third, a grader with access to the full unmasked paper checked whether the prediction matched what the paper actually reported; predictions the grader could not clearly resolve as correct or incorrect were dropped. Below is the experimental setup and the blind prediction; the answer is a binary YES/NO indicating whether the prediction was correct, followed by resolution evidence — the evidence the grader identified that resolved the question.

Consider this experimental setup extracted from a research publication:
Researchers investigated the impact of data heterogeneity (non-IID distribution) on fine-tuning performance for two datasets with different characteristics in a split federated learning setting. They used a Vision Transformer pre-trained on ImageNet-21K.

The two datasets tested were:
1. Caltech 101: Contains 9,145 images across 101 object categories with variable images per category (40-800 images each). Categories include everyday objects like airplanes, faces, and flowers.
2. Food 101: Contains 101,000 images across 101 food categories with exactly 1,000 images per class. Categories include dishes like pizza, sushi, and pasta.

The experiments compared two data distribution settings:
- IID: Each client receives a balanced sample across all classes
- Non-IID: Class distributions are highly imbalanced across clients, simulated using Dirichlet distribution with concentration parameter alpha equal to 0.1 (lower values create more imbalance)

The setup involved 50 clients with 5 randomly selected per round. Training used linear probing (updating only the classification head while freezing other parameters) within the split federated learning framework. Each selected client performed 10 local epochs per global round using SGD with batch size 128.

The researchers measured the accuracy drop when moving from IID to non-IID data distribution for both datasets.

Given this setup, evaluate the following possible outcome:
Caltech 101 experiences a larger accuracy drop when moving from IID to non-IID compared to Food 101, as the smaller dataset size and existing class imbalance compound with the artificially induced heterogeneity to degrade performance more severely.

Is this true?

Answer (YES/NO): NO